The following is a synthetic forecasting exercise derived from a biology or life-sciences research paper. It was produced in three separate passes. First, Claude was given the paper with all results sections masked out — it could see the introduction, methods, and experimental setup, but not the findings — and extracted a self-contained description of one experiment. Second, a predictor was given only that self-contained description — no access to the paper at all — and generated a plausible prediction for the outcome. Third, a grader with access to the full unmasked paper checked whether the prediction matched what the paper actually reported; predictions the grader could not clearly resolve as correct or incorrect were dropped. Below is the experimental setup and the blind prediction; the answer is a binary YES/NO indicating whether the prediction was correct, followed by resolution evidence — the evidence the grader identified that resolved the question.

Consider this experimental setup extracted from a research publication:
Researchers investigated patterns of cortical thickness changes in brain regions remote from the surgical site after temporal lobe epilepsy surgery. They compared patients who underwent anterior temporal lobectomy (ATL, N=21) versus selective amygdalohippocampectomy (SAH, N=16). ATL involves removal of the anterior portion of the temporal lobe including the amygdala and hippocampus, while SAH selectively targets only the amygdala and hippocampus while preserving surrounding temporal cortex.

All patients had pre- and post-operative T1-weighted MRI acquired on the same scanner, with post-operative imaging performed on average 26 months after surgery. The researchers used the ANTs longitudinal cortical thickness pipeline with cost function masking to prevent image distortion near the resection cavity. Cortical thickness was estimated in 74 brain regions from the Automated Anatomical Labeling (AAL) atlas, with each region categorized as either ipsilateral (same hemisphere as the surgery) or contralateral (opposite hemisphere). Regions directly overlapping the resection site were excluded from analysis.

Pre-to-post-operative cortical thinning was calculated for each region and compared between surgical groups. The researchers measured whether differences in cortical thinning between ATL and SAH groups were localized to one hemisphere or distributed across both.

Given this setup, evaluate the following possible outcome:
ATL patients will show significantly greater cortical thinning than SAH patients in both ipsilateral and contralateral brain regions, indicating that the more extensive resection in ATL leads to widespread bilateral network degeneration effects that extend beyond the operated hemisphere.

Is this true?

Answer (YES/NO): NO